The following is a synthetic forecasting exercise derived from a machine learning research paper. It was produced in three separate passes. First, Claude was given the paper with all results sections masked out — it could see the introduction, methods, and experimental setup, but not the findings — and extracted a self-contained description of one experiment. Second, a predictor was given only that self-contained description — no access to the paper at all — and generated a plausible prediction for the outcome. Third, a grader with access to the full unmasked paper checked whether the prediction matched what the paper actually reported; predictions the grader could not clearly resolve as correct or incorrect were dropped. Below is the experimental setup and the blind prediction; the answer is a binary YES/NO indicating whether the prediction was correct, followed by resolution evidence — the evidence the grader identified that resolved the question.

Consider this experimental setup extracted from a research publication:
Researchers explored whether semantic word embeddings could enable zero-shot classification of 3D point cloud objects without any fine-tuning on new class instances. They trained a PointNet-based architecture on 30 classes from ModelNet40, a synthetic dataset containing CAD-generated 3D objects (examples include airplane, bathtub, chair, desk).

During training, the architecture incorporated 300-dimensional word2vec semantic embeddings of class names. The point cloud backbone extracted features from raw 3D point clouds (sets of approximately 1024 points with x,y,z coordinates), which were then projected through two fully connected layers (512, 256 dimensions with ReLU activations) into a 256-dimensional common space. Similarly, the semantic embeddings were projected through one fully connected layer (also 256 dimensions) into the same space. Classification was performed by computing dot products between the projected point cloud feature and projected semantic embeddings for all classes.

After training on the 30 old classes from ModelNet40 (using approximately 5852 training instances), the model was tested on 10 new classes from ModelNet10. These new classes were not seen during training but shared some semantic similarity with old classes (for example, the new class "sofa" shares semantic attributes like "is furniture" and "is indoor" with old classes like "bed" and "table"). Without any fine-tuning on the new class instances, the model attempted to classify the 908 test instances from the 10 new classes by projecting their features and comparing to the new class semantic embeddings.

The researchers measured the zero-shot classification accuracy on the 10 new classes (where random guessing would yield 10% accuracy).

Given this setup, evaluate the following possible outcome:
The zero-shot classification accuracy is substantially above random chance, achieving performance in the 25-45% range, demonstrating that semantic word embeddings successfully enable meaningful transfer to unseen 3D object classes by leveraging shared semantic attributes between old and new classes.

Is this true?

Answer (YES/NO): NO